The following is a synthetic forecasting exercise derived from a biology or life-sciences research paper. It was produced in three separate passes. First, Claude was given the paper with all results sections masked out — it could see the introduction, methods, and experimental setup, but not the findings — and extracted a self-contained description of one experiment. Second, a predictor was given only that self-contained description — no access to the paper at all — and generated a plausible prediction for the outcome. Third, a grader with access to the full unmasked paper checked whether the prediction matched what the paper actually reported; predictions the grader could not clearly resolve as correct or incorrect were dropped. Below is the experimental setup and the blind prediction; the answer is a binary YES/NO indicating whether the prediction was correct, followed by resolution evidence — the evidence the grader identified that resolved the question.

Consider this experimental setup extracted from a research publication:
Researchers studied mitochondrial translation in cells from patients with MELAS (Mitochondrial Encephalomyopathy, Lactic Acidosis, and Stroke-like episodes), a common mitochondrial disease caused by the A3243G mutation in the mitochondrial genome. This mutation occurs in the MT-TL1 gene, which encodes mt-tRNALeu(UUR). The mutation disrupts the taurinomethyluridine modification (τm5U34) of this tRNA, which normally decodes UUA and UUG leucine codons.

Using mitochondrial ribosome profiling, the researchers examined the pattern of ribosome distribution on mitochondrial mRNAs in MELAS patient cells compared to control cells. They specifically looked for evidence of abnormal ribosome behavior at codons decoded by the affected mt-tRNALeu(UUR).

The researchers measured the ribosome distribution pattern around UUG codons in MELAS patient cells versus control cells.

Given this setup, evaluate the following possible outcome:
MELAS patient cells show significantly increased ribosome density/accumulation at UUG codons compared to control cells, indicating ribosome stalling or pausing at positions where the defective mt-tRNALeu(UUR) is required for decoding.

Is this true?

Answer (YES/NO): YES